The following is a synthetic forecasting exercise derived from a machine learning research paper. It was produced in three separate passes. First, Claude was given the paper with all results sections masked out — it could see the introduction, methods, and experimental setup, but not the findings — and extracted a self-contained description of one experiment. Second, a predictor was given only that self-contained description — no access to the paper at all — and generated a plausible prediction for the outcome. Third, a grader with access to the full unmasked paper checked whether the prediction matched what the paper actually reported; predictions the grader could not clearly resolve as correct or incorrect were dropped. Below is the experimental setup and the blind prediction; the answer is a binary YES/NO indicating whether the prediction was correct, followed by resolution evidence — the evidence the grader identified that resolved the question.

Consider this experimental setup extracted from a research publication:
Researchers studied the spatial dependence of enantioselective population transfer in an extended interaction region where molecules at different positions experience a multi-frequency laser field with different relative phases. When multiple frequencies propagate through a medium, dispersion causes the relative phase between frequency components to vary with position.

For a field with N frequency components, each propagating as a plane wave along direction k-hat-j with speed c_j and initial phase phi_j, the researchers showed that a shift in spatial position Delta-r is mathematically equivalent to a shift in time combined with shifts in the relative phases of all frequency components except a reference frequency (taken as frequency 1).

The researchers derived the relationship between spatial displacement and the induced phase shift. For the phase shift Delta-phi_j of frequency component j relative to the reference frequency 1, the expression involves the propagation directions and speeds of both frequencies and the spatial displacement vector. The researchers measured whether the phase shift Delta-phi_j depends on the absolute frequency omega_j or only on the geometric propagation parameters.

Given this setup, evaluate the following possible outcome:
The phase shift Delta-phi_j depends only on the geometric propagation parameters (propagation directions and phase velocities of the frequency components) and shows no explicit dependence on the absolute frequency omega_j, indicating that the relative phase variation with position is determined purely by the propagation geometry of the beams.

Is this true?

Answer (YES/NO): NO